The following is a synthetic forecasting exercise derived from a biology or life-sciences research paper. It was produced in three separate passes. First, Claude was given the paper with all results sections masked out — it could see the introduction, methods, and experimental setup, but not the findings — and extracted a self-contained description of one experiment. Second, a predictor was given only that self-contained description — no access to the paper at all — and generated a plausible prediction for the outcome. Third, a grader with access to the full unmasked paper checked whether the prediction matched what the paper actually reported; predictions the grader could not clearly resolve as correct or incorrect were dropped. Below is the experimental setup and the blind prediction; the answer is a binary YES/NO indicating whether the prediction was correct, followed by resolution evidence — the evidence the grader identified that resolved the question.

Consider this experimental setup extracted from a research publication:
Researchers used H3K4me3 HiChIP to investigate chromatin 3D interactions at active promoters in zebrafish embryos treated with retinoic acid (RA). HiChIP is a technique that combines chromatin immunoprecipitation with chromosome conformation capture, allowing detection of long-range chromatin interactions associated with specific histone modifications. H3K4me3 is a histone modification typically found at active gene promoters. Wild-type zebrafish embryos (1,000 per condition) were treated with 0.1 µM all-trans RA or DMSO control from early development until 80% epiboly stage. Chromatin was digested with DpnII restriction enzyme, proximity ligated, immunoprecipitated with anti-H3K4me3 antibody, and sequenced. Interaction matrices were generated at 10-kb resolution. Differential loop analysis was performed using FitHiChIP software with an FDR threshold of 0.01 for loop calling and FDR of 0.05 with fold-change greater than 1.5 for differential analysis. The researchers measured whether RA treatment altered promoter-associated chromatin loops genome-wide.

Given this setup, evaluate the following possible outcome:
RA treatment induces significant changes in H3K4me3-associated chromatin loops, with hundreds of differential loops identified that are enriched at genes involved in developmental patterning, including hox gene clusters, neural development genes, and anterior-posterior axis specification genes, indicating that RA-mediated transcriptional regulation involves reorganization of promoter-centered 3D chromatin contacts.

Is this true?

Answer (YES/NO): YES